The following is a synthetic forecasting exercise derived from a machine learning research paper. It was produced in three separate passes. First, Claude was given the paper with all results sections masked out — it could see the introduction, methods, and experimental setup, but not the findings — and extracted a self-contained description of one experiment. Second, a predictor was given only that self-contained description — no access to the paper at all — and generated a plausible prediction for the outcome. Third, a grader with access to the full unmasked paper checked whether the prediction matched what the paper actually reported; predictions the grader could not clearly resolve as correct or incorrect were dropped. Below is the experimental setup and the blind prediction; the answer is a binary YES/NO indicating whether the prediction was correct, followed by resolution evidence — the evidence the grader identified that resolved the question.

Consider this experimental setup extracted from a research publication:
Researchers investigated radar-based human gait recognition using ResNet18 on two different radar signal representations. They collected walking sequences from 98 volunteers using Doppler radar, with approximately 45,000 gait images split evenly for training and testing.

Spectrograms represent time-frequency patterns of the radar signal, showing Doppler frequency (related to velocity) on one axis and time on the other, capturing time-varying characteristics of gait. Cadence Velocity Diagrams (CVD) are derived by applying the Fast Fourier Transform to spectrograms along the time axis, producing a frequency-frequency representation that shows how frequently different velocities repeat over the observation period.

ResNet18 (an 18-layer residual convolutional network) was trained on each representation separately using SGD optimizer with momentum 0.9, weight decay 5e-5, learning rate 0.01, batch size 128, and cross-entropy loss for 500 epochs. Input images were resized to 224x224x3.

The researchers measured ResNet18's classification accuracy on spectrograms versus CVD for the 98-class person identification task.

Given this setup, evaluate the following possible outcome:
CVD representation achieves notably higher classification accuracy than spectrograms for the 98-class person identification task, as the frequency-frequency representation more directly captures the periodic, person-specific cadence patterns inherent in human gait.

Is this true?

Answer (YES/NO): NO